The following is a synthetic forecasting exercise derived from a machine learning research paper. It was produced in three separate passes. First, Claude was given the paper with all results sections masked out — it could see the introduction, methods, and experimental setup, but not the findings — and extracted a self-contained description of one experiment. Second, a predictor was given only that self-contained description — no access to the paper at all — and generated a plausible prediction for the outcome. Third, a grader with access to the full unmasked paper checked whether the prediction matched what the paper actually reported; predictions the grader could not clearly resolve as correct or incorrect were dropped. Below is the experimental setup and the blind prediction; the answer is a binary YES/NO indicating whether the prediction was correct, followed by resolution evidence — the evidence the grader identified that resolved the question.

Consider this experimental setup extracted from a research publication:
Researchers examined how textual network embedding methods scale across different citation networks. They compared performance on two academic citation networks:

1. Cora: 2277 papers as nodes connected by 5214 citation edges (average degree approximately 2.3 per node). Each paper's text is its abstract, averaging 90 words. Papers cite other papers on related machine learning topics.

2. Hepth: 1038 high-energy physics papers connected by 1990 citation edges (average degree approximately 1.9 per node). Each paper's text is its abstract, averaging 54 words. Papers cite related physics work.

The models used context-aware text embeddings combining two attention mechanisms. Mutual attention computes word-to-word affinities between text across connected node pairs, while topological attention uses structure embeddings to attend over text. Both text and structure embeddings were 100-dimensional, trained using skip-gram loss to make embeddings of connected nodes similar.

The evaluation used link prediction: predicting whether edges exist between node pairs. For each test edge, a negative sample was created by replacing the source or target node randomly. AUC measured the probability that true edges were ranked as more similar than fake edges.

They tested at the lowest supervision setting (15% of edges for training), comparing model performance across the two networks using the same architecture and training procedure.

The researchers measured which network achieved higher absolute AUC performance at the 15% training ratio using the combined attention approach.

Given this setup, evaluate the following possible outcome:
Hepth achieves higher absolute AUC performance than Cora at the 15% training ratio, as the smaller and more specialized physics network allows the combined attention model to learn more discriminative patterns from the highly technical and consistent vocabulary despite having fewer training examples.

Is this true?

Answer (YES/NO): YES